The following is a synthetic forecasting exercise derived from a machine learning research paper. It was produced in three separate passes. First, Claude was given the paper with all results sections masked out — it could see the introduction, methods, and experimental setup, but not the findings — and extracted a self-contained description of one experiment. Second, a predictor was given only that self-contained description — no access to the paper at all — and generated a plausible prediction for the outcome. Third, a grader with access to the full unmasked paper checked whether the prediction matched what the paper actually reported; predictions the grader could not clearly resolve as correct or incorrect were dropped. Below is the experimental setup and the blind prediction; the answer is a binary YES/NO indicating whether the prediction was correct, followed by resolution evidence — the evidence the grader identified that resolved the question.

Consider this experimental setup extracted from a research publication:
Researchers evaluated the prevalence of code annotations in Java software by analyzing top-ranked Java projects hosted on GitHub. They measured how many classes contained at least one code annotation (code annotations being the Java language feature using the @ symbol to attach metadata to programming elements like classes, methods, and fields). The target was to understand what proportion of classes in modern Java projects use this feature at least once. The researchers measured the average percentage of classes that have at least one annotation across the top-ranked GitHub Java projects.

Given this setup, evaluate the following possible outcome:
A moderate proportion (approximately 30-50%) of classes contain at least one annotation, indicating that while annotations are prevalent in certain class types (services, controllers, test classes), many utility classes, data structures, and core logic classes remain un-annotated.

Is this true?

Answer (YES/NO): NO